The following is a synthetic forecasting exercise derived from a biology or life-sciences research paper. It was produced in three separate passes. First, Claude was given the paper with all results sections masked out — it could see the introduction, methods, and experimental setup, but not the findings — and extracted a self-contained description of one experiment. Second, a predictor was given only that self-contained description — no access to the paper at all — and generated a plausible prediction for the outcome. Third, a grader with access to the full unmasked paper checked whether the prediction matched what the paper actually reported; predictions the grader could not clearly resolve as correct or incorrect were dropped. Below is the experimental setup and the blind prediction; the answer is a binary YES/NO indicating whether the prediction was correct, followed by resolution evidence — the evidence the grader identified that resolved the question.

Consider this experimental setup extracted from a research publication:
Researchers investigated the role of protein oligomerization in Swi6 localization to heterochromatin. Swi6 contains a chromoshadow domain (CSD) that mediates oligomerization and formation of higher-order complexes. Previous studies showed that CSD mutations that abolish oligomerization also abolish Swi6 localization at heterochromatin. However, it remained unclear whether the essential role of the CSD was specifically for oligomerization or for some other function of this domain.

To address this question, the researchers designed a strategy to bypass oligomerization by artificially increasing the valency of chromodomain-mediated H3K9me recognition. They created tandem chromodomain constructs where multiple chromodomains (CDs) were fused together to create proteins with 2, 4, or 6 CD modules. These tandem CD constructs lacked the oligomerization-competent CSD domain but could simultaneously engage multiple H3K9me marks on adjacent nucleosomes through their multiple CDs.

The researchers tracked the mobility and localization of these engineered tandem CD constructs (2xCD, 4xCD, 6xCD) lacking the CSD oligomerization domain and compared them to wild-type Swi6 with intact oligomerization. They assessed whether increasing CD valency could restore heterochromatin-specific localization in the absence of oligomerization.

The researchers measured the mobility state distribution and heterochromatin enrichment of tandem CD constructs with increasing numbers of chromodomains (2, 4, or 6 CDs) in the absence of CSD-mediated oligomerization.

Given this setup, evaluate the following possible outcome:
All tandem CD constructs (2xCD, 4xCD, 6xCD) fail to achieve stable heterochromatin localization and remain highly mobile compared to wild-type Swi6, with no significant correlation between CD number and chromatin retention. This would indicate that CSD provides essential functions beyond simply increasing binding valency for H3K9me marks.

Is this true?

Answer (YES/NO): NO